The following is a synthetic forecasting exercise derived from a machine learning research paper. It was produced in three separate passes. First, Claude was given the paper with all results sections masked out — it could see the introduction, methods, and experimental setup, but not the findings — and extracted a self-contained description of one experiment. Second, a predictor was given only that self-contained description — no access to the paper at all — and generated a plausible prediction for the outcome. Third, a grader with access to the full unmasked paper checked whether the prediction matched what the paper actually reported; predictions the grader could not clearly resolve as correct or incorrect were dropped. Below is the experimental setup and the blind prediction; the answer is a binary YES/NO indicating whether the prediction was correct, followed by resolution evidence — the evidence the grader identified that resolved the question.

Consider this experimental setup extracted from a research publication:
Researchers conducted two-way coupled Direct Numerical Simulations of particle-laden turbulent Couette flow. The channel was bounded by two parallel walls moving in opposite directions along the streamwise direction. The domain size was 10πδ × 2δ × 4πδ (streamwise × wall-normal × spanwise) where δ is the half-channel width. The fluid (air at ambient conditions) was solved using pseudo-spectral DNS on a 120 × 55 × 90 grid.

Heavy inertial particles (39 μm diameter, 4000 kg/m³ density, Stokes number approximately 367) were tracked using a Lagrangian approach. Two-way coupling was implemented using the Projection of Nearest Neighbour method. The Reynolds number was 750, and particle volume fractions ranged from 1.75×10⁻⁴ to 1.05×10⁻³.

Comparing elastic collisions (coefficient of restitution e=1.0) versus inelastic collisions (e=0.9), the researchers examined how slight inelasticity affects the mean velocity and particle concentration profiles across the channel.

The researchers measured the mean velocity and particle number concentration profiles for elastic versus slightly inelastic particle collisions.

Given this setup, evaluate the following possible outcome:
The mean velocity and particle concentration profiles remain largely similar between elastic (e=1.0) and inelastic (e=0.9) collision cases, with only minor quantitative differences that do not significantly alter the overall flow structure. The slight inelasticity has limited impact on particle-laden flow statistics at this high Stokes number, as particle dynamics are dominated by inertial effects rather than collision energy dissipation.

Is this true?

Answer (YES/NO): NO